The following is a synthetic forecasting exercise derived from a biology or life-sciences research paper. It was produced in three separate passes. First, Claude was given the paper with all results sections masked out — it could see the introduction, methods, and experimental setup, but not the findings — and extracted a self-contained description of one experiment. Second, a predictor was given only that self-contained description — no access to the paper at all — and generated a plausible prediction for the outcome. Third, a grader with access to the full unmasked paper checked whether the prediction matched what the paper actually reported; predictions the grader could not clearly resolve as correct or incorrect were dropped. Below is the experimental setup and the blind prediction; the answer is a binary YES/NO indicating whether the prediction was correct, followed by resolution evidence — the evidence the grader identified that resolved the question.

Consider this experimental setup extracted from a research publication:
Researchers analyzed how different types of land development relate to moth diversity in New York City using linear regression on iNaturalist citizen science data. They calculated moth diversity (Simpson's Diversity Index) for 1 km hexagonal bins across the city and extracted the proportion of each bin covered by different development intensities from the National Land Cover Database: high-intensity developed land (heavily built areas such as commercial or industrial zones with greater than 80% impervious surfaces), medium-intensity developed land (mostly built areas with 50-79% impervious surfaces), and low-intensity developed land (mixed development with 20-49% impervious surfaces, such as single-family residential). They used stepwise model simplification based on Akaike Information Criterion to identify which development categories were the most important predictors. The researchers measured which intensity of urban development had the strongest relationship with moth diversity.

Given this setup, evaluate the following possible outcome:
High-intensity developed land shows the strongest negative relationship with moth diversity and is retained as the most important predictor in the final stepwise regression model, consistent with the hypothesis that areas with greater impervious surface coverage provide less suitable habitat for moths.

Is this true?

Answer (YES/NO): NO